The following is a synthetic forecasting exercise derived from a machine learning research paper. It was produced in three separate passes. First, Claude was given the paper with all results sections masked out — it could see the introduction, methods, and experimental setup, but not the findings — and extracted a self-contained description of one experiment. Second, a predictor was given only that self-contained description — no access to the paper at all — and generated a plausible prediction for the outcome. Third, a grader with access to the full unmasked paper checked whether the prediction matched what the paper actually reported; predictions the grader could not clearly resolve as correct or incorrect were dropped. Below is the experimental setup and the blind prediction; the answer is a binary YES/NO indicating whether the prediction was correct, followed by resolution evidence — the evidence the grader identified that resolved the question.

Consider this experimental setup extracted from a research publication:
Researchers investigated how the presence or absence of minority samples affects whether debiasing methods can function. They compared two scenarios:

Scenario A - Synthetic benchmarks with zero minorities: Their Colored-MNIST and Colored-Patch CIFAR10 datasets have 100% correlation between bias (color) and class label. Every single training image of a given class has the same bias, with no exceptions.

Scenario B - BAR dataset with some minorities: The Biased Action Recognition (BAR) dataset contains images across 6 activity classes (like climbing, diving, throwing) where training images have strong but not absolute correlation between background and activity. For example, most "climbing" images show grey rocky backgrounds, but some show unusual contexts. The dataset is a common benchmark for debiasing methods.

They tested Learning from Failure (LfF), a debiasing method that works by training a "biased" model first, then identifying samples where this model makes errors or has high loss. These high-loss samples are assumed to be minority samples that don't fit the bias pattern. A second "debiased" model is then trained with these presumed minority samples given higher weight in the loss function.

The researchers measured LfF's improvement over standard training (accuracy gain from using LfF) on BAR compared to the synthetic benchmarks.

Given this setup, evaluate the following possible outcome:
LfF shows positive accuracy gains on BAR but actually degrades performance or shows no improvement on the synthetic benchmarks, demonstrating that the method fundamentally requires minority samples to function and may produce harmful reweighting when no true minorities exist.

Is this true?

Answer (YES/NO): YES